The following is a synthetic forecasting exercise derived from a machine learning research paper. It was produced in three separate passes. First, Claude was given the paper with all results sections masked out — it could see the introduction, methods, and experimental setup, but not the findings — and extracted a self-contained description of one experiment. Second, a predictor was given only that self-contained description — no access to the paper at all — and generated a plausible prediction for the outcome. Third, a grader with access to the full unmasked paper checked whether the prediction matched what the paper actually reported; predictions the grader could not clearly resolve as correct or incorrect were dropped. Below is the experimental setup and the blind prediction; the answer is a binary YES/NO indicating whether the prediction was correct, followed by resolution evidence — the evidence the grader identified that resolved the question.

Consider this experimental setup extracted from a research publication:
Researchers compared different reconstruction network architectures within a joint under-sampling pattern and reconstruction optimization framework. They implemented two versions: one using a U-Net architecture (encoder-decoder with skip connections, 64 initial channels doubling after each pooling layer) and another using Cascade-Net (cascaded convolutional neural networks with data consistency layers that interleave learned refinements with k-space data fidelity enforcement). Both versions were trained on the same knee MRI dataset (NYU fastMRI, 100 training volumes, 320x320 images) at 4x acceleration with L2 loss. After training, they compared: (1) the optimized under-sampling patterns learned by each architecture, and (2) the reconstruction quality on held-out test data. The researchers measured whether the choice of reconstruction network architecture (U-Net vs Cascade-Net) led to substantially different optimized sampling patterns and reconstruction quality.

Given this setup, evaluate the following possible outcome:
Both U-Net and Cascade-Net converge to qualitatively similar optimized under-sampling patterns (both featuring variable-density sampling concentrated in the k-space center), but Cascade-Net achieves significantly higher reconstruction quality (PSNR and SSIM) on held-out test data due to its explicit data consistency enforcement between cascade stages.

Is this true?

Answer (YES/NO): NO